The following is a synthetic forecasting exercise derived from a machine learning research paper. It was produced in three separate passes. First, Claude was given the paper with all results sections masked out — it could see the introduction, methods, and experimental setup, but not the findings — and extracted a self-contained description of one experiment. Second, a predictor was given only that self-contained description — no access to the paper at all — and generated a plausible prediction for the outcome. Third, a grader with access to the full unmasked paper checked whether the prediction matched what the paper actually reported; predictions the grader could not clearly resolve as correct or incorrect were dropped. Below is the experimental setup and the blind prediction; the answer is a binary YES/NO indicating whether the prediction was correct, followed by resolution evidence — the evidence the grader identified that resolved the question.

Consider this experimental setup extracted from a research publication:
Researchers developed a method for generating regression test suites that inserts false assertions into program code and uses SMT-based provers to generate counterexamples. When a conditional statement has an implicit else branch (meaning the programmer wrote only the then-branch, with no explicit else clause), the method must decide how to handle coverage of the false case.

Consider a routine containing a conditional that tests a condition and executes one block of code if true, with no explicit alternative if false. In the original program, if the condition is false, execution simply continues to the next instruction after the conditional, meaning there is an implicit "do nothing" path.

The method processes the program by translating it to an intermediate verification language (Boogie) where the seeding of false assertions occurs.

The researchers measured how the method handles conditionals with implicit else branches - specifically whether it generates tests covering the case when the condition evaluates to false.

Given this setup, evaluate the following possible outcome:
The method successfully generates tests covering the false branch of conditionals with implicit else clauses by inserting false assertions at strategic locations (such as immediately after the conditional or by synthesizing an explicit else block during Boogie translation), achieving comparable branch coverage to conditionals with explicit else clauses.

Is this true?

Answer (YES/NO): YES